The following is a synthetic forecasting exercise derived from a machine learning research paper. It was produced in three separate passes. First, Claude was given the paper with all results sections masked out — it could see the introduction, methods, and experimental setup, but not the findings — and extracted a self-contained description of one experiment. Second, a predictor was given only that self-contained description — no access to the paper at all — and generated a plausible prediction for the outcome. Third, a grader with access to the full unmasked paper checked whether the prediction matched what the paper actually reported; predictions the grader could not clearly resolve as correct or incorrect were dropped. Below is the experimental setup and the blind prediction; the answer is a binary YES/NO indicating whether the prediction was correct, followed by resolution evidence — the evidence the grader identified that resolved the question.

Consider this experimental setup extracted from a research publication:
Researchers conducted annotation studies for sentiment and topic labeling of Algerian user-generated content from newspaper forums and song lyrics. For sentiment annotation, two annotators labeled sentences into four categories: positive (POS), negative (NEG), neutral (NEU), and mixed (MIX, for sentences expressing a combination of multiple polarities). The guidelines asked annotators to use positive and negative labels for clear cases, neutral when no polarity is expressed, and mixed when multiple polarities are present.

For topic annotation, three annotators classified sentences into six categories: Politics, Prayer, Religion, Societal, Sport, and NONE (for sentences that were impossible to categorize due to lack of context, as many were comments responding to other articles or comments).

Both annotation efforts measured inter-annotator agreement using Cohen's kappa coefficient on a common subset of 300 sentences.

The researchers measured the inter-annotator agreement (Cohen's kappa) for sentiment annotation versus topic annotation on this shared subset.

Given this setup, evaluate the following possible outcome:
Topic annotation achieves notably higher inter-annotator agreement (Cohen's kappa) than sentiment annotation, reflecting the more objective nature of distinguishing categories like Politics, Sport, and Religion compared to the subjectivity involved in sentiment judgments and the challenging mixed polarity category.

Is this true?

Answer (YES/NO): NO